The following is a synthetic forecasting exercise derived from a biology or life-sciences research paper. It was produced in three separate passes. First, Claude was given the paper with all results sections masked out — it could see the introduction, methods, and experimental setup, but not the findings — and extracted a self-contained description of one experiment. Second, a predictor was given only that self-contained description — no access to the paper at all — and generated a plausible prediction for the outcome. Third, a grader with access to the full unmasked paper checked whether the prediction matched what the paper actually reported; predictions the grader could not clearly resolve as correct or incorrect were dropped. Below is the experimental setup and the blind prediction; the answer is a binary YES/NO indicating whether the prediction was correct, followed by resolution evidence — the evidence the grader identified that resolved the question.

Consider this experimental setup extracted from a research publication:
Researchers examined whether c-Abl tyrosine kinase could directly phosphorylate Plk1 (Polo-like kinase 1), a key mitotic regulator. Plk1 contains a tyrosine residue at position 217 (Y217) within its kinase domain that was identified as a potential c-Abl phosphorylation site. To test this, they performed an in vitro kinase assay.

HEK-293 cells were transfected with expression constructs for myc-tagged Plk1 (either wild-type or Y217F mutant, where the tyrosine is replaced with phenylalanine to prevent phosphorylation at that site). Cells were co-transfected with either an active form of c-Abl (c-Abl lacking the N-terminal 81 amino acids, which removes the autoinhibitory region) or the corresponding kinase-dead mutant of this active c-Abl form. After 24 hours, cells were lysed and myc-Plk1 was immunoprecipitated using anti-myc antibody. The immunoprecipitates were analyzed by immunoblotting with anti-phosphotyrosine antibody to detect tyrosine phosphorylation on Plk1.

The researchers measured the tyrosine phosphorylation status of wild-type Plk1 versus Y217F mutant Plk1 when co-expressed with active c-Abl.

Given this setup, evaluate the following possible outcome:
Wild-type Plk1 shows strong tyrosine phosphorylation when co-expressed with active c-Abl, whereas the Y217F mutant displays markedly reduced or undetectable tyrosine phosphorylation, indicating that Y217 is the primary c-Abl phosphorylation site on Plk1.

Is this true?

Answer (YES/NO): YES